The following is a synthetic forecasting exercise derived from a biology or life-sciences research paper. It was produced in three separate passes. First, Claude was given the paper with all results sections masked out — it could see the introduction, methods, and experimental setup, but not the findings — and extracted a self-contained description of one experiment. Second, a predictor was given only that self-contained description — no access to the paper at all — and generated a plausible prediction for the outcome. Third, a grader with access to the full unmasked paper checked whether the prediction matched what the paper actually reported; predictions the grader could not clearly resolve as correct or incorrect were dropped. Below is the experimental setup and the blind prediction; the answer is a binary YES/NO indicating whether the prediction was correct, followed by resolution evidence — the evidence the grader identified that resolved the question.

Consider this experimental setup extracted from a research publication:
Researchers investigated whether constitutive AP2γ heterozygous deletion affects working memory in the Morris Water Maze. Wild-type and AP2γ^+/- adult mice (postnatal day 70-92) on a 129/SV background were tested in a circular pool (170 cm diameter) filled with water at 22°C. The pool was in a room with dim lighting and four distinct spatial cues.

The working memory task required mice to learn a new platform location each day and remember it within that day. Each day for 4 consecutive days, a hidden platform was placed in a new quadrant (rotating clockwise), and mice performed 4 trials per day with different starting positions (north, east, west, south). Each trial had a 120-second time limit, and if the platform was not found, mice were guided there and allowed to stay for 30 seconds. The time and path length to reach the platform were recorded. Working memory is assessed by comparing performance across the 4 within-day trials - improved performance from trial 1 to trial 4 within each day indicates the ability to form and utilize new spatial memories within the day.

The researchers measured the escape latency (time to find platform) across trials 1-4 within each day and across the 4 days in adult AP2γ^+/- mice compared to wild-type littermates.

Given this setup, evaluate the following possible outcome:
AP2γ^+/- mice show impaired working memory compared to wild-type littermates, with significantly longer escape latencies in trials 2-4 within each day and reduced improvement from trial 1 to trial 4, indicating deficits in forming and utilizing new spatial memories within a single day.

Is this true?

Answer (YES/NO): NO